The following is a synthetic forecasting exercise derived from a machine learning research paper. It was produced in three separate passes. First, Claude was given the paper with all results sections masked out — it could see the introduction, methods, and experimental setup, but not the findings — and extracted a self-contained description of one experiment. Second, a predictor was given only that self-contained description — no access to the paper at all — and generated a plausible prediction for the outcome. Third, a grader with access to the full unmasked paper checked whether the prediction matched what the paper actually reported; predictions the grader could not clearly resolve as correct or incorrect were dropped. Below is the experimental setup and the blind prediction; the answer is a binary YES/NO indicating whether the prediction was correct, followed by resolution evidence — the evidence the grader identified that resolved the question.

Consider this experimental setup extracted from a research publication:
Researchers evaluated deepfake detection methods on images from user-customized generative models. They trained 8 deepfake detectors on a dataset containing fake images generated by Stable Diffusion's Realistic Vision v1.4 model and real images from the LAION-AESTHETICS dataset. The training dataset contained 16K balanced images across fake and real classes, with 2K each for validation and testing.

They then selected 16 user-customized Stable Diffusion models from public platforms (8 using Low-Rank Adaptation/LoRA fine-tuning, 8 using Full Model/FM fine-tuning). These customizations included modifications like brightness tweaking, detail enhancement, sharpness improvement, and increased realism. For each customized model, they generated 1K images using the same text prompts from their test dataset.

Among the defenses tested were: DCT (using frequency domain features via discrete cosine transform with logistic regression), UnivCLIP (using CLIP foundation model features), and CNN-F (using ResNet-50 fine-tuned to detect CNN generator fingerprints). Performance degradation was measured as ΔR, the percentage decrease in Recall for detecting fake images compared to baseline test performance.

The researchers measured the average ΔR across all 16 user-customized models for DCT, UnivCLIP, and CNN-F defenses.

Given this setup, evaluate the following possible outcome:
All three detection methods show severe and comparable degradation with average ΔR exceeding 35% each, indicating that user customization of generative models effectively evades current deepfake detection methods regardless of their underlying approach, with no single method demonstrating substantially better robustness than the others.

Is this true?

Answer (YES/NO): NO